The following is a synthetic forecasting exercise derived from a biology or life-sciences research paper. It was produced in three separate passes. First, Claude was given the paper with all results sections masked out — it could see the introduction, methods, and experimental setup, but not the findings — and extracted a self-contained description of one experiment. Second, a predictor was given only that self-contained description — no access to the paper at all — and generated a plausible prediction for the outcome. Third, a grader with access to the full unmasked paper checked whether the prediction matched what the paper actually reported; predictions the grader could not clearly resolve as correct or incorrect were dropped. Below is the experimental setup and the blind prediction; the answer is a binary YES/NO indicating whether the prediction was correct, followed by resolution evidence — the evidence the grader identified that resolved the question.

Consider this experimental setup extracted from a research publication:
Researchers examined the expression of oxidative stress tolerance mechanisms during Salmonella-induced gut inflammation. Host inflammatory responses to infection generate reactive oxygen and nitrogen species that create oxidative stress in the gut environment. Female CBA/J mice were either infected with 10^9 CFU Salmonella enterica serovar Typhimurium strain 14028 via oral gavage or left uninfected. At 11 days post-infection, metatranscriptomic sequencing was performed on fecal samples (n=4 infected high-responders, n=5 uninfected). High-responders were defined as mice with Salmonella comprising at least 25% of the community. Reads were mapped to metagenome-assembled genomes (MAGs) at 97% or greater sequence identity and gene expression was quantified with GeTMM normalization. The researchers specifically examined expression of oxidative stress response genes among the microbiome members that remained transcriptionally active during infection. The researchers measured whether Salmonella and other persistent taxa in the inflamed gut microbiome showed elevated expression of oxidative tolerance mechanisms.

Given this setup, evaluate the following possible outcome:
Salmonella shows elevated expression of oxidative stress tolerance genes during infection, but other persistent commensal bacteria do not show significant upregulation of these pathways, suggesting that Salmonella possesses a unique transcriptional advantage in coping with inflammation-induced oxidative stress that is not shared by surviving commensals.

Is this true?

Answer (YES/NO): NO